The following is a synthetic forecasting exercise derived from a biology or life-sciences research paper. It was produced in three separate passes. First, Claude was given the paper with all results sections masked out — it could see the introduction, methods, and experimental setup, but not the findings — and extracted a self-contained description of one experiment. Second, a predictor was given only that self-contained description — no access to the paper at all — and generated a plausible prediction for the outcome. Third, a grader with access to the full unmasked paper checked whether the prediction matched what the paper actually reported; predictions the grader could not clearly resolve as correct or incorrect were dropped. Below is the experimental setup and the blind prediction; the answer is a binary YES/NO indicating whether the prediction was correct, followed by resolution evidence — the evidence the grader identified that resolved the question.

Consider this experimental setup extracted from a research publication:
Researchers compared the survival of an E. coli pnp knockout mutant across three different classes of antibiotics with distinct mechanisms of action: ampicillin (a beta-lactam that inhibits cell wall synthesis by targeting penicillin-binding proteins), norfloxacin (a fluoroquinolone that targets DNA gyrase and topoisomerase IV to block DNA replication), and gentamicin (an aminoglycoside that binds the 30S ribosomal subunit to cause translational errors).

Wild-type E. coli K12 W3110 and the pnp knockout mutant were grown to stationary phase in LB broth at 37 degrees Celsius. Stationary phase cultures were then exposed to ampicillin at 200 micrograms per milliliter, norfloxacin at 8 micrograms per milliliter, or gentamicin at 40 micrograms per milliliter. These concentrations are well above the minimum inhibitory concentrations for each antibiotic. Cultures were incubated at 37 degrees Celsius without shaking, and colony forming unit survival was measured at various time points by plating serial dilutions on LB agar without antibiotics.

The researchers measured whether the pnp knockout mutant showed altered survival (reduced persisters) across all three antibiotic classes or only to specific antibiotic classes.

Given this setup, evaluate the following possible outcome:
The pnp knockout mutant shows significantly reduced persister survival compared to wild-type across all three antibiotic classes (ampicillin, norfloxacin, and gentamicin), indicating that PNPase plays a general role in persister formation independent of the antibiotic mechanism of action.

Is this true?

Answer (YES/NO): YES